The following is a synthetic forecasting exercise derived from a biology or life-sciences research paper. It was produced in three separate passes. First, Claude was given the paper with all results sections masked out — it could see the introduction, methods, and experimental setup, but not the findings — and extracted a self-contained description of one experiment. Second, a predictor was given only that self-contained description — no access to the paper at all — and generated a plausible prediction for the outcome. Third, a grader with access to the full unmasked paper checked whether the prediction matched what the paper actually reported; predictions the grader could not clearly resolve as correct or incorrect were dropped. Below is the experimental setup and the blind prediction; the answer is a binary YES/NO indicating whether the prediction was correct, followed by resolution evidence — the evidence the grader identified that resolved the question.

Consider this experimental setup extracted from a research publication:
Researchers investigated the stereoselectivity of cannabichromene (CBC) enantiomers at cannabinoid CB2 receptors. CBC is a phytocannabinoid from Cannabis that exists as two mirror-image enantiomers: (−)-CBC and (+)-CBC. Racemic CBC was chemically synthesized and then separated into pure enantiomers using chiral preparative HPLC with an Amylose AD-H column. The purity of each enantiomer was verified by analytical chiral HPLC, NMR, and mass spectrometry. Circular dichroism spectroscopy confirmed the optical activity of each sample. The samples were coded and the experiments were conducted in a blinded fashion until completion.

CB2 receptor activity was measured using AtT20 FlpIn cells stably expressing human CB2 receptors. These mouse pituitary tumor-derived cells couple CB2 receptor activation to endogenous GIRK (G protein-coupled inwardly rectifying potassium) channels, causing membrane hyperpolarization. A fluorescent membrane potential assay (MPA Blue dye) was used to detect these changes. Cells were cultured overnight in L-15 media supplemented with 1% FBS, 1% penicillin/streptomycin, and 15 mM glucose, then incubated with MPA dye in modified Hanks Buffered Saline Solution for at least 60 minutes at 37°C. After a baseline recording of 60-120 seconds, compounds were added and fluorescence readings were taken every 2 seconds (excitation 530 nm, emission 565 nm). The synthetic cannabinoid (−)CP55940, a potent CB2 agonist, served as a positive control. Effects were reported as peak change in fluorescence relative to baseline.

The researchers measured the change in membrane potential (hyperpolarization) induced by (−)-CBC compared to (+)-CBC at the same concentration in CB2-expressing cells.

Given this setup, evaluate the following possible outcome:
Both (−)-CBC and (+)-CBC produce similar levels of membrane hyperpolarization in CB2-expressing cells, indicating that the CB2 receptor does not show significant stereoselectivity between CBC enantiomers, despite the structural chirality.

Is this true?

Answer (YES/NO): NO